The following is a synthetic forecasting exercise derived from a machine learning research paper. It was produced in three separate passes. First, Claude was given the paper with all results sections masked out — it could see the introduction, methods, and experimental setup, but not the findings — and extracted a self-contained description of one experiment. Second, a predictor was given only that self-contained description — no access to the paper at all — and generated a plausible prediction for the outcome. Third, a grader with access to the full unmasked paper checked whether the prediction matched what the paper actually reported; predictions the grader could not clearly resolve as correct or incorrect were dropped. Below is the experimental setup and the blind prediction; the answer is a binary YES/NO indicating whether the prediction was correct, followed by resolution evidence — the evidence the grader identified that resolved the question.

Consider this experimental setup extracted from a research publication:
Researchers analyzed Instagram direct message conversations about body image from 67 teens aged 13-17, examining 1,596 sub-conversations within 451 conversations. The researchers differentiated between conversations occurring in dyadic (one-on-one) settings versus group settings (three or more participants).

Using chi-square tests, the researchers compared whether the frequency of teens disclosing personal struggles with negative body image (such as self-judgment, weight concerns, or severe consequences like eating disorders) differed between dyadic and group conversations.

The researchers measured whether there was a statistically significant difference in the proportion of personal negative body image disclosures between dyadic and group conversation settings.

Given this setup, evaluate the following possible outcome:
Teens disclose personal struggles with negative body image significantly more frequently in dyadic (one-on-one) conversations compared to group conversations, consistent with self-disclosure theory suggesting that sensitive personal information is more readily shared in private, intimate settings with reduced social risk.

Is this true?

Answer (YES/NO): YES